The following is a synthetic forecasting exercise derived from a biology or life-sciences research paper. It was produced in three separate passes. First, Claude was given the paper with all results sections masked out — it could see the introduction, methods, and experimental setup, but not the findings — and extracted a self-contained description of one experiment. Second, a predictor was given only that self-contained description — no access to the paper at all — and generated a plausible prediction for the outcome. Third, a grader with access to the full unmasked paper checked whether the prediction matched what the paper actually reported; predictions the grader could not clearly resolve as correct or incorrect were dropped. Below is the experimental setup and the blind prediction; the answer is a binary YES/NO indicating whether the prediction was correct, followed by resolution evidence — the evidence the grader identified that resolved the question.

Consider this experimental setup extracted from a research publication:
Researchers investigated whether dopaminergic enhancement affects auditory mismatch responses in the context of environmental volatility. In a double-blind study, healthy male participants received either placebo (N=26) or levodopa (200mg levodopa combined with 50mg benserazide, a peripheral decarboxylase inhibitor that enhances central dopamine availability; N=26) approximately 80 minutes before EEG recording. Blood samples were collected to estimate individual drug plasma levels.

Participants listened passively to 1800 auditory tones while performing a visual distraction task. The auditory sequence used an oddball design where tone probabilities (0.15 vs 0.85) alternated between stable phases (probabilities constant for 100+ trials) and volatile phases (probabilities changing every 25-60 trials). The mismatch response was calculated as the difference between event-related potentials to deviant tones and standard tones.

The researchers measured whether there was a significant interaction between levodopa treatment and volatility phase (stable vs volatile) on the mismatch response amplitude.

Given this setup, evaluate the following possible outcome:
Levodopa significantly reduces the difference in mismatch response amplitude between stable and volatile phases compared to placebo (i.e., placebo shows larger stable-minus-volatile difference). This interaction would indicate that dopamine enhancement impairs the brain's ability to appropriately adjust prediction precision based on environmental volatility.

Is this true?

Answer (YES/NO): NO